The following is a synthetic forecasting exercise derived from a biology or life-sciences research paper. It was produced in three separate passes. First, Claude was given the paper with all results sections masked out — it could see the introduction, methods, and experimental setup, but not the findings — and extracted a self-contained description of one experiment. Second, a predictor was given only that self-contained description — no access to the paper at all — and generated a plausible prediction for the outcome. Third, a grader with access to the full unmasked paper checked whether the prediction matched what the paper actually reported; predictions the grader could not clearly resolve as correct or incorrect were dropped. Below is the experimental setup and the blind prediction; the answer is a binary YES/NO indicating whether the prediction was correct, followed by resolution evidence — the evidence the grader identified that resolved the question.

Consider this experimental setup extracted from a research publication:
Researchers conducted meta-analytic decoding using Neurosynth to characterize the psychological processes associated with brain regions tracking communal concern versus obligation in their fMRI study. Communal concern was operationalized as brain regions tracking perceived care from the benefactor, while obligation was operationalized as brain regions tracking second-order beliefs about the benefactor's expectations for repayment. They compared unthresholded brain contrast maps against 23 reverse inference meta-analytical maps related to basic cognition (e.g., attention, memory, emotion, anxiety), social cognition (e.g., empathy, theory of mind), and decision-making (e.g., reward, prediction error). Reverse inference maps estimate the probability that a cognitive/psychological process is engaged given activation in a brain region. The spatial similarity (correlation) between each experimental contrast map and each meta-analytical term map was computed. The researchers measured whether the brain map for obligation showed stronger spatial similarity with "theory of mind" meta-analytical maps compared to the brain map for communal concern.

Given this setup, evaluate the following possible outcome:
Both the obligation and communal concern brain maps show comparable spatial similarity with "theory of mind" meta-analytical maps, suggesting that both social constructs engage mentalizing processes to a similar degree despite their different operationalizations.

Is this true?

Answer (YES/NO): NO